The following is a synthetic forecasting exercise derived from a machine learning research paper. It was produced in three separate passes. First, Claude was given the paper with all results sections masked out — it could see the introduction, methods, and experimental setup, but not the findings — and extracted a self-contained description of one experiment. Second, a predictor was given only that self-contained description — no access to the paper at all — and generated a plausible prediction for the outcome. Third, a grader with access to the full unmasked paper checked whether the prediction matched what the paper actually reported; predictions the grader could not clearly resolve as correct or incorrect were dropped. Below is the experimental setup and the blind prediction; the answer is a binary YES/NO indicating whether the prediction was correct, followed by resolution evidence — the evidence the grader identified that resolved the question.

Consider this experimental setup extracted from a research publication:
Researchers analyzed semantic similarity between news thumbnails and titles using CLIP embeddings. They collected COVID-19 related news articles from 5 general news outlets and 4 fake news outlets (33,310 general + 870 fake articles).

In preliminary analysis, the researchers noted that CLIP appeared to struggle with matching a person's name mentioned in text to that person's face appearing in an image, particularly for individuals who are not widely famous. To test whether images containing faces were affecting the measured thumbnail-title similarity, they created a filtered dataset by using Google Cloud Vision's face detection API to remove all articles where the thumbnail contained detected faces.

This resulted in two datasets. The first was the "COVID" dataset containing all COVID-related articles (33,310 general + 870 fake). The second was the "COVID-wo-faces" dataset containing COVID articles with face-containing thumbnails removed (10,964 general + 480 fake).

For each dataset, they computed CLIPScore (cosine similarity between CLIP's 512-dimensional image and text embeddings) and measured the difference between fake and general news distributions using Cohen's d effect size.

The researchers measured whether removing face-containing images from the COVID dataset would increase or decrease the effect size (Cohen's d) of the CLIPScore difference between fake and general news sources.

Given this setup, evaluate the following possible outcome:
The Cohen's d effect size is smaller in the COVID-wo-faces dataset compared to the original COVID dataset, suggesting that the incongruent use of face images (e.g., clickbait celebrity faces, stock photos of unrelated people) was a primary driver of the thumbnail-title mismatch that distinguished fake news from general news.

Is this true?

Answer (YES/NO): NO